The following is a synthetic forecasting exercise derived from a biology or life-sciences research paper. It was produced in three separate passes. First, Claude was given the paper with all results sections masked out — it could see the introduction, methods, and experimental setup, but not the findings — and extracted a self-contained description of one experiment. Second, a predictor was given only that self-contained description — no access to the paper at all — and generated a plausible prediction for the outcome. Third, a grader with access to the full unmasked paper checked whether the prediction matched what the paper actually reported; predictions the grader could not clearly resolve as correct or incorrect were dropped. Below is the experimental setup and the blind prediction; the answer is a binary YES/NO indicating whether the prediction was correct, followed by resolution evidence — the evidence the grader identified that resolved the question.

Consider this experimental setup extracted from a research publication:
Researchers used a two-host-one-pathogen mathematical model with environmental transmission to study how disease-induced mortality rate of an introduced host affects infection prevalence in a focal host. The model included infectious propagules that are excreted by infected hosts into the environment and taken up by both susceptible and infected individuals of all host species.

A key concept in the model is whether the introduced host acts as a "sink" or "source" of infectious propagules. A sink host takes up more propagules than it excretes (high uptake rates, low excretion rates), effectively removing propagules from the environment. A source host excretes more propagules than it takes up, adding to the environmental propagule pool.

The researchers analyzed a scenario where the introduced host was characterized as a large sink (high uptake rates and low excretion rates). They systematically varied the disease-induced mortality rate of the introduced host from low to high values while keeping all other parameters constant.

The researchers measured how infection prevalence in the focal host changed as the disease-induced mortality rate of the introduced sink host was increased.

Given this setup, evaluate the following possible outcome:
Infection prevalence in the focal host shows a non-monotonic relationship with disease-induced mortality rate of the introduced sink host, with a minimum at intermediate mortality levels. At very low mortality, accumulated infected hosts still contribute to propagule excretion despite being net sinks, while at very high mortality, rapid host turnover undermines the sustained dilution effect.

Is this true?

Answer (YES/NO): NO